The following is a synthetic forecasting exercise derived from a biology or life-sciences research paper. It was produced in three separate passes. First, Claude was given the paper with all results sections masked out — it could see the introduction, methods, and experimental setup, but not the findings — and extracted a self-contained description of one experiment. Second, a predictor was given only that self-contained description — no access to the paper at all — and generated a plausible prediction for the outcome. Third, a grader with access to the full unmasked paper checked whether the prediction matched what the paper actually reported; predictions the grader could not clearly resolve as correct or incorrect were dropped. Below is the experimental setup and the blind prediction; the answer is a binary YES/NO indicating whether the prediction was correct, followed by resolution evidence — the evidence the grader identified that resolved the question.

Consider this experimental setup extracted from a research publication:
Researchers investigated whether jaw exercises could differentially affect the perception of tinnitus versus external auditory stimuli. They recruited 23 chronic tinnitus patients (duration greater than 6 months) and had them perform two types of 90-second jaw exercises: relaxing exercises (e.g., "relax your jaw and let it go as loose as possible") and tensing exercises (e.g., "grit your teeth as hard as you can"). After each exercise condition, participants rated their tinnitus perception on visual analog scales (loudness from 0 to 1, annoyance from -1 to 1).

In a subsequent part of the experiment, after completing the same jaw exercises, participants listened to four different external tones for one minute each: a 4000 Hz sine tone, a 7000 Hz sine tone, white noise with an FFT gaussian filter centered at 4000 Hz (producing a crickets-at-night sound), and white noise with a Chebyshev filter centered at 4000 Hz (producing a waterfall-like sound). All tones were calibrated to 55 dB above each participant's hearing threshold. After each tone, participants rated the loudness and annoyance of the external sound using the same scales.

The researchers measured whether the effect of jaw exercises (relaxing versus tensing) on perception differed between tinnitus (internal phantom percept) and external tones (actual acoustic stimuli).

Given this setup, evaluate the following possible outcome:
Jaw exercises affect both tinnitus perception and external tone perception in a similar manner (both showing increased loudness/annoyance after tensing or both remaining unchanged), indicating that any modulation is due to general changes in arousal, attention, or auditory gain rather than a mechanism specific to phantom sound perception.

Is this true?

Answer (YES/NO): NO